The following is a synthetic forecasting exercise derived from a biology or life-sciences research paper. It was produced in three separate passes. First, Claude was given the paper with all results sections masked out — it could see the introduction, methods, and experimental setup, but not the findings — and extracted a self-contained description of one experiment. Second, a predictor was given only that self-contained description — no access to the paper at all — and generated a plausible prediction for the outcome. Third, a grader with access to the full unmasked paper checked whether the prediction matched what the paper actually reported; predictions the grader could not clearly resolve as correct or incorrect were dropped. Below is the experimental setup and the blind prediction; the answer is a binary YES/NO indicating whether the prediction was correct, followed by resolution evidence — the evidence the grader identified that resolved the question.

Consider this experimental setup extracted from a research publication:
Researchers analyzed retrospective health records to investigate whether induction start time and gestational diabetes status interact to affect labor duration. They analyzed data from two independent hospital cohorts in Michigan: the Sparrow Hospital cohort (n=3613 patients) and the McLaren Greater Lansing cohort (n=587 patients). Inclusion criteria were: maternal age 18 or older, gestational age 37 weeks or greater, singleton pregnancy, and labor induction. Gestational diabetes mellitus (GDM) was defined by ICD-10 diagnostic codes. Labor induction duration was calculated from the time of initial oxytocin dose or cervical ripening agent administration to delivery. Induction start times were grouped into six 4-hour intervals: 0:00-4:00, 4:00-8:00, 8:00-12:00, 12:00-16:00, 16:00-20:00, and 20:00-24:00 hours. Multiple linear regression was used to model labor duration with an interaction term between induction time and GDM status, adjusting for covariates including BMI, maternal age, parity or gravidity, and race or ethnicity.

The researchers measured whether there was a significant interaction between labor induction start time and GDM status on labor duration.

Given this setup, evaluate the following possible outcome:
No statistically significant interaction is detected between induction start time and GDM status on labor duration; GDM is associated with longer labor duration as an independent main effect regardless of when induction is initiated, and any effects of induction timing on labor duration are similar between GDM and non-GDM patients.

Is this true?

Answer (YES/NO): NO